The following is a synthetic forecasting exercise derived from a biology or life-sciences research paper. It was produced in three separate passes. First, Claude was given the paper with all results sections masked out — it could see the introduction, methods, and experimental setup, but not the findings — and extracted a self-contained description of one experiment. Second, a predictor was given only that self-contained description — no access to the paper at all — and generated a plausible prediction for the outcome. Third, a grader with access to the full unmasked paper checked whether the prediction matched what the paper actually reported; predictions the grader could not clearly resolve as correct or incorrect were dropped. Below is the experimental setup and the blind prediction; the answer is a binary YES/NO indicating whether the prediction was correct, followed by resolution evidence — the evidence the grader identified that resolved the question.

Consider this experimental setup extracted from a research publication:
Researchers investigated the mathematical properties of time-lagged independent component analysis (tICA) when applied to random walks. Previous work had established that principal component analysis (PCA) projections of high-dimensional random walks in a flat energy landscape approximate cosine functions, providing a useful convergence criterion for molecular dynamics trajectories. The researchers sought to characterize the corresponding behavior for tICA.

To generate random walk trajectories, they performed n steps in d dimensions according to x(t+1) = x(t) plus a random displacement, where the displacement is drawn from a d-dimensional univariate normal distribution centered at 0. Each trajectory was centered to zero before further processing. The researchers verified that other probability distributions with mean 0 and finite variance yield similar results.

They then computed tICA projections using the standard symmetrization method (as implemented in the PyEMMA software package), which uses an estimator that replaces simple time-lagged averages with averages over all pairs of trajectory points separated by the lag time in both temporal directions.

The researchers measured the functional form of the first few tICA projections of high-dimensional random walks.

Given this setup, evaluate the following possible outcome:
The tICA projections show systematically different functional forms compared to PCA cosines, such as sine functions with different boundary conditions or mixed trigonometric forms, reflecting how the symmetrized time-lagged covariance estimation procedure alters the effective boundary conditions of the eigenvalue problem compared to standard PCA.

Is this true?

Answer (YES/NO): NO